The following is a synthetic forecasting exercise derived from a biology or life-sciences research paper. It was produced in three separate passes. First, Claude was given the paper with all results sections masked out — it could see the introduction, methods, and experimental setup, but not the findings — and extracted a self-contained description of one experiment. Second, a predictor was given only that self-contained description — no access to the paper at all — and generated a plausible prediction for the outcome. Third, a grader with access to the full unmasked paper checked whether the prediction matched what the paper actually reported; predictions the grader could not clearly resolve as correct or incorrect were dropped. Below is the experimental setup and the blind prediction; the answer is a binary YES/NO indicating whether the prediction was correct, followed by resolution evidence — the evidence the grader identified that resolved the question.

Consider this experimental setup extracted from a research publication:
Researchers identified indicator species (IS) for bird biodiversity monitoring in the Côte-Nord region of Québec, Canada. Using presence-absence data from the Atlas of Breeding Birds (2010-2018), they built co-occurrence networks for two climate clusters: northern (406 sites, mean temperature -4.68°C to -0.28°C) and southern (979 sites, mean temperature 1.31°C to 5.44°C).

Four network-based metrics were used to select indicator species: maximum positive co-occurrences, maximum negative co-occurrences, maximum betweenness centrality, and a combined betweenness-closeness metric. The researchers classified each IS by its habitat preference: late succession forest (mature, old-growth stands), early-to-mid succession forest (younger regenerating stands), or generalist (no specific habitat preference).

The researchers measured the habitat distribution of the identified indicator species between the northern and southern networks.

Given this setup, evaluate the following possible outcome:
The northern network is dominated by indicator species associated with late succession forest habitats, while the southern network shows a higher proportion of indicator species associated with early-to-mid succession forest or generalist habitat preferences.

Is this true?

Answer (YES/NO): NO